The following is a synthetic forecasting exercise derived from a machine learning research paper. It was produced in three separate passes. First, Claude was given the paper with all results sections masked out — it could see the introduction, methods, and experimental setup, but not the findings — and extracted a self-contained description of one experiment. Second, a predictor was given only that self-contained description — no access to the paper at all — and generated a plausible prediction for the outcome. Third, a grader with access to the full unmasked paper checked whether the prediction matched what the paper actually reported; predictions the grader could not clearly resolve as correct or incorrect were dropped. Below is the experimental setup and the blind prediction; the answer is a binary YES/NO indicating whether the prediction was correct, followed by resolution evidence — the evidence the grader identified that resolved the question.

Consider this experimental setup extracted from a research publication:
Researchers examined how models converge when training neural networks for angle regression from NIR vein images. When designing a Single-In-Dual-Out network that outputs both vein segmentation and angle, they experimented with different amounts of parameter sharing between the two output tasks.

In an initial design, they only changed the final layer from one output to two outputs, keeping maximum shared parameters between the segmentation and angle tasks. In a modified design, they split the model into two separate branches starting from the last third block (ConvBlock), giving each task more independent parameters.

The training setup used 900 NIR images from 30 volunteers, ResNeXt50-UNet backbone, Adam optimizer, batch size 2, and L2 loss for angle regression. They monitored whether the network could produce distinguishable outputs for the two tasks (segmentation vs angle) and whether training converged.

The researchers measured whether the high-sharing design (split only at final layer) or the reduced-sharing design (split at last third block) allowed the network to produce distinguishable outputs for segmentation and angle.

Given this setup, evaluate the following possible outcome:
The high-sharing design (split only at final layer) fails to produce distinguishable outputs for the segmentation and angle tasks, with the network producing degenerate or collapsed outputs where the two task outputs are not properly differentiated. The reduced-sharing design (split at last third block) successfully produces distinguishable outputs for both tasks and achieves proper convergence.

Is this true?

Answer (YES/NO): YES